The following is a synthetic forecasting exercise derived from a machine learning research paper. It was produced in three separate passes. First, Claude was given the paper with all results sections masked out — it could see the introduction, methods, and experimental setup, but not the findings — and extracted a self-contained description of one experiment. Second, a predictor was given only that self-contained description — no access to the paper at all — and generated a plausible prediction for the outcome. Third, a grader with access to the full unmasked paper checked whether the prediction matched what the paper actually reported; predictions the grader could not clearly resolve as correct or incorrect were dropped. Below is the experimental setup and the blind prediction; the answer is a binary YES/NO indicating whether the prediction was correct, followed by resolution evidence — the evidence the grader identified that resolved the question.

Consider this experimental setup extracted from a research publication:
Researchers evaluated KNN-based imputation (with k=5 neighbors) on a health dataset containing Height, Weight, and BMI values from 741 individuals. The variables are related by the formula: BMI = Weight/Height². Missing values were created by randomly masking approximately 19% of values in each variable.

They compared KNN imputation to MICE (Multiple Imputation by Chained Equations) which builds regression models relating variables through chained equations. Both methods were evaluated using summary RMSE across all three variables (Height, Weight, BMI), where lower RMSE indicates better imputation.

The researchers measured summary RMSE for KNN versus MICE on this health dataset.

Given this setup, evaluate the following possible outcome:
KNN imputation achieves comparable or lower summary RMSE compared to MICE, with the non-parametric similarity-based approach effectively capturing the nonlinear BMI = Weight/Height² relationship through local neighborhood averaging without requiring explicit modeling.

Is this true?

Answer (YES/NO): NO